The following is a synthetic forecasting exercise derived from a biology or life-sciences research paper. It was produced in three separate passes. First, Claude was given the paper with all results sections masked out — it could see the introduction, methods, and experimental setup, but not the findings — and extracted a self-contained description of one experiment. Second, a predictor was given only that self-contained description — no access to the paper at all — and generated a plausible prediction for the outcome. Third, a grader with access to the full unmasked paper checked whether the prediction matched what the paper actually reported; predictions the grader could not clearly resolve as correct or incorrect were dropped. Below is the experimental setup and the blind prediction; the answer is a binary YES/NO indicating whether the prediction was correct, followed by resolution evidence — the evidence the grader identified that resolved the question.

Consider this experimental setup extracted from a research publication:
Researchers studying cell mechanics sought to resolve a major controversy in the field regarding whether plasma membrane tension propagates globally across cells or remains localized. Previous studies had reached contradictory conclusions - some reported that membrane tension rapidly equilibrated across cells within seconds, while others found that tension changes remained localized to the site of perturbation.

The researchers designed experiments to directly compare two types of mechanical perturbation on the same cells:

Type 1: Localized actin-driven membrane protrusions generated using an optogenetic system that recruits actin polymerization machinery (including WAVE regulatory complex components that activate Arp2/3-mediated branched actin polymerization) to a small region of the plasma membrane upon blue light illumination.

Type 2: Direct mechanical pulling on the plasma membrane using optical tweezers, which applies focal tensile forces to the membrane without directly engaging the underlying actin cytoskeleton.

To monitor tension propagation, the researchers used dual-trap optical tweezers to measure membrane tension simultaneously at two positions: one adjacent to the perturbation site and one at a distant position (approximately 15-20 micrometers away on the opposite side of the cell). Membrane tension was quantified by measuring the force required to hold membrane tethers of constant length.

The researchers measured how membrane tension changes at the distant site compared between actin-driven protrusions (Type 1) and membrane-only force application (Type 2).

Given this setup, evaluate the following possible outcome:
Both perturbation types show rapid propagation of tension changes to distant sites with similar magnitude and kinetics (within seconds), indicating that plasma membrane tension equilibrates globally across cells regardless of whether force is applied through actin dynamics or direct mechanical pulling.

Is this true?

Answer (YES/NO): NO